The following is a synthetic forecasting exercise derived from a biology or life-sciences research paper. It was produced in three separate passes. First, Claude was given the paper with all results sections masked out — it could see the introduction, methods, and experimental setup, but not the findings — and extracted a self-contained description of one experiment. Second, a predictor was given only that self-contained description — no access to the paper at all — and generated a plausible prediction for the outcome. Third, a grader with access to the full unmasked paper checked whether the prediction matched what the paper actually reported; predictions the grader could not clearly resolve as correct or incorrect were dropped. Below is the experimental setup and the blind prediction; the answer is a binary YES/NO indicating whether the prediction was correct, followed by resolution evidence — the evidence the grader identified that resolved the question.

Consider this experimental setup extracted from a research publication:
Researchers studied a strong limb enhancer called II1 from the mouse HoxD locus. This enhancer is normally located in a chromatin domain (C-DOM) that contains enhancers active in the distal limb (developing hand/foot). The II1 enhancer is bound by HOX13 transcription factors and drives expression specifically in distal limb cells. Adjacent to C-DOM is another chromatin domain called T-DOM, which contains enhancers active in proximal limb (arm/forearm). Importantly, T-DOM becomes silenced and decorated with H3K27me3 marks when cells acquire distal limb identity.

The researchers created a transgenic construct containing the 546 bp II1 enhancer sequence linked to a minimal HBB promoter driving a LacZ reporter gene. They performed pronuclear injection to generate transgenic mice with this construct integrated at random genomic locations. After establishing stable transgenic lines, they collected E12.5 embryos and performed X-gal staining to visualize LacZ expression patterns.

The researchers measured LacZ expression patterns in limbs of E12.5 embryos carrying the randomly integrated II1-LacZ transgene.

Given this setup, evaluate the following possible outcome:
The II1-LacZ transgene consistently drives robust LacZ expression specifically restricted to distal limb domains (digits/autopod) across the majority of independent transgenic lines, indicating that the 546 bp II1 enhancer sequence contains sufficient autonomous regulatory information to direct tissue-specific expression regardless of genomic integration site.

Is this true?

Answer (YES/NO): NO